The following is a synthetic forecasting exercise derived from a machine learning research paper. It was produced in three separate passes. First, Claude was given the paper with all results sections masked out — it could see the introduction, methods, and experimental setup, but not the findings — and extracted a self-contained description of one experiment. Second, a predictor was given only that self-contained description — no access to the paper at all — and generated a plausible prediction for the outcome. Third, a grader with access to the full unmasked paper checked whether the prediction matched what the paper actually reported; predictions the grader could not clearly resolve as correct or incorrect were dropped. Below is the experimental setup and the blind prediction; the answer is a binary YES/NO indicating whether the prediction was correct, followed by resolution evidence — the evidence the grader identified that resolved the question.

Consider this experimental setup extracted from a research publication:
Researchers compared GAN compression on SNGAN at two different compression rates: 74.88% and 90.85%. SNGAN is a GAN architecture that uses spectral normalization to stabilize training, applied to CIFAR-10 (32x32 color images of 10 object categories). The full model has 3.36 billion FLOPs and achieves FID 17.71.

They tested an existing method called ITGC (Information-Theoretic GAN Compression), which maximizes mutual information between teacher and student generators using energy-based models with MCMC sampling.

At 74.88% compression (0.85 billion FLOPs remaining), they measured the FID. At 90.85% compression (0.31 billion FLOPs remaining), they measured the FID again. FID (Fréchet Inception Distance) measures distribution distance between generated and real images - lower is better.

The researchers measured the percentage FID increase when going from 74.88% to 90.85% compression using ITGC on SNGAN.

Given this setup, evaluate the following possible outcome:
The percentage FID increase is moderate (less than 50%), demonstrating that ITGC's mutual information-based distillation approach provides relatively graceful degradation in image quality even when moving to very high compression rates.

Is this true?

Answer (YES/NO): YES